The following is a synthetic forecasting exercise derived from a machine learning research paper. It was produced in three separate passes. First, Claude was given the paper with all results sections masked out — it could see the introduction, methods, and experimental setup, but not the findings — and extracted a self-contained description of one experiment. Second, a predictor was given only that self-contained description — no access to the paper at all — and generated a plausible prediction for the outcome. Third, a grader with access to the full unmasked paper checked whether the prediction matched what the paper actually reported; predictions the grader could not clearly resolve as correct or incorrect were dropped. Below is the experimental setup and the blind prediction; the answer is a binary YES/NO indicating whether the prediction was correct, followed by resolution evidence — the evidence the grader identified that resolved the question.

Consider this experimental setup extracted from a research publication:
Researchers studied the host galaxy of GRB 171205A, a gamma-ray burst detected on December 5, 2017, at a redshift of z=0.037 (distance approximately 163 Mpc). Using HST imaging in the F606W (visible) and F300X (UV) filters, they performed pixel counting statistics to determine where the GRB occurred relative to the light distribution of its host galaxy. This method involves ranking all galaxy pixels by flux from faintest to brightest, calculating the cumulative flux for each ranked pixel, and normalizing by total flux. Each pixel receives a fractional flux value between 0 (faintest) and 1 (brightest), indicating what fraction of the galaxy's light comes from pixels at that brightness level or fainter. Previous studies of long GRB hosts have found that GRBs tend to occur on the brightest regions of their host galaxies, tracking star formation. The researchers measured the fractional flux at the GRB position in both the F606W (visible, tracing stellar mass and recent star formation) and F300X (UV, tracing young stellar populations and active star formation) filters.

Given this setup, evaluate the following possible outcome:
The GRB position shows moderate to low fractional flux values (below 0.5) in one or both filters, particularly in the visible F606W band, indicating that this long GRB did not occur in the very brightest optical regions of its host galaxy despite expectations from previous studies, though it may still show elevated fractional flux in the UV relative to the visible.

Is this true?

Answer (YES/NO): YES